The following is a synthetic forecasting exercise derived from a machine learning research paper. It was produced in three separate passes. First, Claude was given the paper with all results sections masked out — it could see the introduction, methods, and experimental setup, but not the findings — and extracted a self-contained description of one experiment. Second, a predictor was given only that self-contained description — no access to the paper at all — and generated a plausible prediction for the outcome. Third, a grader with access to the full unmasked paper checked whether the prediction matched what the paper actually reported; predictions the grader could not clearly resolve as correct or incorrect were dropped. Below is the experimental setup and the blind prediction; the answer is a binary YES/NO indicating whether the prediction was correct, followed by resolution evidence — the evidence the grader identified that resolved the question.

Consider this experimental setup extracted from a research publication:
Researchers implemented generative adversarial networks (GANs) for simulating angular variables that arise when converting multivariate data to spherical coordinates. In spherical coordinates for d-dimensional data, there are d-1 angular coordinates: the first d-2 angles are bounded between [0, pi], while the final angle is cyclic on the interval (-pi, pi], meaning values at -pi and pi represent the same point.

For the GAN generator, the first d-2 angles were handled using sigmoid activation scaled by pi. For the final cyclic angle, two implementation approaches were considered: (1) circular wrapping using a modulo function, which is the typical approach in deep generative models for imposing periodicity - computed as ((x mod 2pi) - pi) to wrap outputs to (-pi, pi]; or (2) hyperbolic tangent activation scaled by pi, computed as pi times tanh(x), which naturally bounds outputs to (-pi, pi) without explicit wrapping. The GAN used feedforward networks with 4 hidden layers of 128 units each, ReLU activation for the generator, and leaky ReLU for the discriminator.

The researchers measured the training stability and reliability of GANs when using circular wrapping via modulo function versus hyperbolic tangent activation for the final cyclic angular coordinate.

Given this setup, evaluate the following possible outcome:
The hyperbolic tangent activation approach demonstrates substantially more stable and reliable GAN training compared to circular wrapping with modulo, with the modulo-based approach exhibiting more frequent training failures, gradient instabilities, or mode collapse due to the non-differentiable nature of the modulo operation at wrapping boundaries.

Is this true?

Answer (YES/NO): YES